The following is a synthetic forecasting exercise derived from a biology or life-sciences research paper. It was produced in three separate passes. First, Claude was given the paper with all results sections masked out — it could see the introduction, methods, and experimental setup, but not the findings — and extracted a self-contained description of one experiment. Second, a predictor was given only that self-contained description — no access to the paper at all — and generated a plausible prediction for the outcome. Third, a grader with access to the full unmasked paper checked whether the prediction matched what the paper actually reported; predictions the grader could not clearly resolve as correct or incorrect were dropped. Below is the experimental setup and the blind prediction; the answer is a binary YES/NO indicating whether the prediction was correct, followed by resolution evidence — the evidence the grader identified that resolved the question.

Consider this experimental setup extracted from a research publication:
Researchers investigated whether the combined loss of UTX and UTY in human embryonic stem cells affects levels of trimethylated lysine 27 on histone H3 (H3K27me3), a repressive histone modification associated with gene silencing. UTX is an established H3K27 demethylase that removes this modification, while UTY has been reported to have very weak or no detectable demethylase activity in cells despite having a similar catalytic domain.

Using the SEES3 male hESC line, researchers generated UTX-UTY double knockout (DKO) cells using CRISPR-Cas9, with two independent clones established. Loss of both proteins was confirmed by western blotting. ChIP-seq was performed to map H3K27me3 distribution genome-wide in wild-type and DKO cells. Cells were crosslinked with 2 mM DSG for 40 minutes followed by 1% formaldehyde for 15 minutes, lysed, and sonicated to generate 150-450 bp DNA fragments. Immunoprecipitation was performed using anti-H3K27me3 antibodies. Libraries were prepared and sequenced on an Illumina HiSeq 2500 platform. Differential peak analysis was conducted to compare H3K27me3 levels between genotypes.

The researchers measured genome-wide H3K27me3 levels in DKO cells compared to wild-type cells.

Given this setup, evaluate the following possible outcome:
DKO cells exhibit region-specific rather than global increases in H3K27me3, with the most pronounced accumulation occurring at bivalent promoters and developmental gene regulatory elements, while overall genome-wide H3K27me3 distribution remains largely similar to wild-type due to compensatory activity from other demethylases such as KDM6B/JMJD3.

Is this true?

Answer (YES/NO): NO